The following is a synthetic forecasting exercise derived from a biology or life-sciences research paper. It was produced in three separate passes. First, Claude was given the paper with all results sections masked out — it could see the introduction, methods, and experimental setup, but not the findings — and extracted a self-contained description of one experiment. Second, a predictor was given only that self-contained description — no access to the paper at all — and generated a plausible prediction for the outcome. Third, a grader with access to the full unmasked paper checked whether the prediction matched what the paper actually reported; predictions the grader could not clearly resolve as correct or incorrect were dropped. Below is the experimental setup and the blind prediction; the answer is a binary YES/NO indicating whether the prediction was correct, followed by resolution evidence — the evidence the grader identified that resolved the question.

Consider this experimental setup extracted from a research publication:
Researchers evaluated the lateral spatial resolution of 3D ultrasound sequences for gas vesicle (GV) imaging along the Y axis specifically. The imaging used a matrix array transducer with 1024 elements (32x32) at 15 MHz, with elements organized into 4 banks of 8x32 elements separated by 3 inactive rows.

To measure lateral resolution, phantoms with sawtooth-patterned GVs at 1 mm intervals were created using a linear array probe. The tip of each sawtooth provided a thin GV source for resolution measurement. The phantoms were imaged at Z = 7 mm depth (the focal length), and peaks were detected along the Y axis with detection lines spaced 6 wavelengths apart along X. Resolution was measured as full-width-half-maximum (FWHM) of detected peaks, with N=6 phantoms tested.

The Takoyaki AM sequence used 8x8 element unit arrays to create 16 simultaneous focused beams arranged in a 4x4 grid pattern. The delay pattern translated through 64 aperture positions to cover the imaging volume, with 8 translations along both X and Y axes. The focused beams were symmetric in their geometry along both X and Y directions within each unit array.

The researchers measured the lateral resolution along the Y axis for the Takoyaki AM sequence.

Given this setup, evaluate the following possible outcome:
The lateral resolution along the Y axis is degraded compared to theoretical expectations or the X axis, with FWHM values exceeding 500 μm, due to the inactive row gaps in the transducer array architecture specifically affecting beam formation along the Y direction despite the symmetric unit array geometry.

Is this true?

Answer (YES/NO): NO